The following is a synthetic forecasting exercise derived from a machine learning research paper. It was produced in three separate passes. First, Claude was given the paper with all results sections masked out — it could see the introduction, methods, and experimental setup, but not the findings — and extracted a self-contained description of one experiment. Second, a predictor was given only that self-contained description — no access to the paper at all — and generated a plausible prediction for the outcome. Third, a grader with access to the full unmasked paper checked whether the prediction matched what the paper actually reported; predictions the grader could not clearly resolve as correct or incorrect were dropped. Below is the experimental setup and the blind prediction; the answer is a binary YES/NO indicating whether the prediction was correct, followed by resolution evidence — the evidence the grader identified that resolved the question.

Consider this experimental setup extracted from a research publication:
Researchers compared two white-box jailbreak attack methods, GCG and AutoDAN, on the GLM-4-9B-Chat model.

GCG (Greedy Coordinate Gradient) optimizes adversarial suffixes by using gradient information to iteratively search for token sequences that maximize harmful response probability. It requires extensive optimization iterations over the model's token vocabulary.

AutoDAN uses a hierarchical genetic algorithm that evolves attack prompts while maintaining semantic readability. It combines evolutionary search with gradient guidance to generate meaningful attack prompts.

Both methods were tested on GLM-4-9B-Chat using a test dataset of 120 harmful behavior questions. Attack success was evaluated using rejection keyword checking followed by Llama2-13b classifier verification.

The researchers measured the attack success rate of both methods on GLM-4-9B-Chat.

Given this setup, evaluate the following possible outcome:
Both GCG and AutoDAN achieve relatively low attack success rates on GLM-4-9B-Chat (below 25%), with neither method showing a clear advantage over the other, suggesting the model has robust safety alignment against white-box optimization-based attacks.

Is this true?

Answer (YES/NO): NO